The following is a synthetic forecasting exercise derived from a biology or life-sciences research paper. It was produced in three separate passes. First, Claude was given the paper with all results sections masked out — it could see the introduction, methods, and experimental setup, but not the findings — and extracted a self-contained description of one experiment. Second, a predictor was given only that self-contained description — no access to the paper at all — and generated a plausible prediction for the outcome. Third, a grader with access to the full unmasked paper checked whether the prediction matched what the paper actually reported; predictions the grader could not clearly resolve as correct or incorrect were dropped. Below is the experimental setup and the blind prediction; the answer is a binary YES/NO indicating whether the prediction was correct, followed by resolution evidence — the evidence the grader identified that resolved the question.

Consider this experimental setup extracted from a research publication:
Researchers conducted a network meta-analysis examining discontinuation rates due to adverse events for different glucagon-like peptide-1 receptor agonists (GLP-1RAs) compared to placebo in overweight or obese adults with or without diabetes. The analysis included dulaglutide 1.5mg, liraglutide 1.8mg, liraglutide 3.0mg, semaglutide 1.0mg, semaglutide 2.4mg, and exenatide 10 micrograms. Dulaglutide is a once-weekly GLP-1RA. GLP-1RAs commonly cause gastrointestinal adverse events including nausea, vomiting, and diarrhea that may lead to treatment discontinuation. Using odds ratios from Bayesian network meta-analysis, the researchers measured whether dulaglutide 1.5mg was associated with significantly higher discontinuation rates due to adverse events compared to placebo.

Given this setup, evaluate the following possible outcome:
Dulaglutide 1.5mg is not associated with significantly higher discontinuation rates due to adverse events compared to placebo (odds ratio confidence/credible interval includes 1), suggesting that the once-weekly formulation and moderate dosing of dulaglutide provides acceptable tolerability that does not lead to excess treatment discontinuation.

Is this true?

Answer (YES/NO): YES